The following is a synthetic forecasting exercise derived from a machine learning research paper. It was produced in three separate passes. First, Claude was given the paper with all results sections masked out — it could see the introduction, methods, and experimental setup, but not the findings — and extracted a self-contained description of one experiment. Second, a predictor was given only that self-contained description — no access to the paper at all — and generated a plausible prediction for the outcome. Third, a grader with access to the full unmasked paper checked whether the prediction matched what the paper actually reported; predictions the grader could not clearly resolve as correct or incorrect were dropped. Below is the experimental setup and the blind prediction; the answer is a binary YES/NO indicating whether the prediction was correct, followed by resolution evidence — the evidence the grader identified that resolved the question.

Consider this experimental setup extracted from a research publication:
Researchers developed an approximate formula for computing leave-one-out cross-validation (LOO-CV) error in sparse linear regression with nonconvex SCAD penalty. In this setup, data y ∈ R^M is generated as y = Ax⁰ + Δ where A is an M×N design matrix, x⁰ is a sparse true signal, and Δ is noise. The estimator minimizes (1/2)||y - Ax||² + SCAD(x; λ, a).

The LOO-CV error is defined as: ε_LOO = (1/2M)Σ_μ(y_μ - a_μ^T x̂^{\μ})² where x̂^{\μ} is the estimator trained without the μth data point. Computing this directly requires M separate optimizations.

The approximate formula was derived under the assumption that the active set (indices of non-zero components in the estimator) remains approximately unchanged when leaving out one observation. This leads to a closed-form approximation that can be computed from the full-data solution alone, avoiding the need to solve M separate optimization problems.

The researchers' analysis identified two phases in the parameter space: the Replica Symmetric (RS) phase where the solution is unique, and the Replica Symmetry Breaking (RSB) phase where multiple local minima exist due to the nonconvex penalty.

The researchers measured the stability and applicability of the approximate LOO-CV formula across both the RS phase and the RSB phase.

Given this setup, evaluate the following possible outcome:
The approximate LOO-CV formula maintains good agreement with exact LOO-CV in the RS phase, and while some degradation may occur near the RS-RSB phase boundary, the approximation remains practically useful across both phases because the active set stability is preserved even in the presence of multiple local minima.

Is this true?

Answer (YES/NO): NO